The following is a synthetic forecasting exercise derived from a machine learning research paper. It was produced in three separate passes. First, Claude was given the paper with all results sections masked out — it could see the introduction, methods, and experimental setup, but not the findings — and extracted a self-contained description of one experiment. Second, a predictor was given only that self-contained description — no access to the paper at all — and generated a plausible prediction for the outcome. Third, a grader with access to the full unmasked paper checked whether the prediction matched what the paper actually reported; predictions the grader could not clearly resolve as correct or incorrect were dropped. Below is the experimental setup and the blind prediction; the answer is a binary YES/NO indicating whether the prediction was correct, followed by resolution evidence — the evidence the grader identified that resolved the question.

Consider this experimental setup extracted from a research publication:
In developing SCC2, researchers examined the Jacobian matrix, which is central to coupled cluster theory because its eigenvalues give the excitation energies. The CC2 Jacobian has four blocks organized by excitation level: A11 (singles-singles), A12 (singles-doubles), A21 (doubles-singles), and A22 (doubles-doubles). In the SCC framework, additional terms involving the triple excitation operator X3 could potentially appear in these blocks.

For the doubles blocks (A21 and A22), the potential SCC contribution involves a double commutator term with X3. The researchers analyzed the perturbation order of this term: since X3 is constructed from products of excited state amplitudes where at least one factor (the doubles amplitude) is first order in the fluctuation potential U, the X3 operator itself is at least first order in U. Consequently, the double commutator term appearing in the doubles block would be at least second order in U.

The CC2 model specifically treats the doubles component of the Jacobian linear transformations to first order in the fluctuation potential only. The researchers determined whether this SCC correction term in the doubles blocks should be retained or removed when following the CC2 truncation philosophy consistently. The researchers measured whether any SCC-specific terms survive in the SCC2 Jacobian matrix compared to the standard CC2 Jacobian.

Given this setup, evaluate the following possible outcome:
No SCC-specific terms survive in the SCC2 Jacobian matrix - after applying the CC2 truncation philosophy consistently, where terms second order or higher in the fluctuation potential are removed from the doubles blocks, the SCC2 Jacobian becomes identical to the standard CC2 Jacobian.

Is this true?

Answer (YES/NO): YES